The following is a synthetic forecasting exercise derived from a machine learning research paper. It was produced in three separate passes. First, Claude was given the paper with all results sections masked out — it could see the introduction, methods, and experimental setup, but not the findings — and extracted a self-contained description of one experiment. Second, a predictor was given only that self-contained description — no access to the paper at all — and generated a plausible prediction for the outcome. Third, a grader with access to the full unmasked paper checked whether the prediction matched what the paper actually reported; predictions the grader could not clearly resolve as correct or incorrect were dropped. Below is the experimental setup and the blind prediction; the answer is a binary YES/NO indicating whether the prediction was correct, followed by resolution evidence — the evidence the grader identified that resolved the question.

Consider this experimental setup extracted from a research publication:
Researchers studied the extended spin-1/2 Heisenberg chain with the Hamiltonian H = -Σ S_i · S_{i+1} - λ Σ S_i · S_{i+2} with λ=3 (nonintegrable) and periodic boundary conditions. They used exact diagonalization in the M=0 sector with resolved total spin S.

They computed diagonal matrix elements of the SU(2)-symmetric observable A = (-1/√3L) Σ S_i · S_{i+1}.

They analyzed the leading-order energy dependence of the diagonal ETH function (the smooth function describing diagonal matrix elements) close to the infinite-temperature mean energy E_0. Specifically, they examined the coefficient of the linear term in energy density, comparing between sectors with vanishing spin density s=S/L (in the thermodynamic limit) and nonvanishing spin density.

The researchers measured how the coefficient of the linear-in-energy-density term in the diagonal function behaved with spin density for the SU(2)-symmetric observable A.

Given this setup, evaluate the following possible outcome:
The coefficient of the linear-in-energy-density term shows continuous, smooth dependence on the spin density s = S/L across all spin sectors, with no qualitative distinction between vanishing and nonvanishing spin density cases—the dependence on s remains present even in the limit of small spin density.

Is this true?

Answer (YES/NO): NO